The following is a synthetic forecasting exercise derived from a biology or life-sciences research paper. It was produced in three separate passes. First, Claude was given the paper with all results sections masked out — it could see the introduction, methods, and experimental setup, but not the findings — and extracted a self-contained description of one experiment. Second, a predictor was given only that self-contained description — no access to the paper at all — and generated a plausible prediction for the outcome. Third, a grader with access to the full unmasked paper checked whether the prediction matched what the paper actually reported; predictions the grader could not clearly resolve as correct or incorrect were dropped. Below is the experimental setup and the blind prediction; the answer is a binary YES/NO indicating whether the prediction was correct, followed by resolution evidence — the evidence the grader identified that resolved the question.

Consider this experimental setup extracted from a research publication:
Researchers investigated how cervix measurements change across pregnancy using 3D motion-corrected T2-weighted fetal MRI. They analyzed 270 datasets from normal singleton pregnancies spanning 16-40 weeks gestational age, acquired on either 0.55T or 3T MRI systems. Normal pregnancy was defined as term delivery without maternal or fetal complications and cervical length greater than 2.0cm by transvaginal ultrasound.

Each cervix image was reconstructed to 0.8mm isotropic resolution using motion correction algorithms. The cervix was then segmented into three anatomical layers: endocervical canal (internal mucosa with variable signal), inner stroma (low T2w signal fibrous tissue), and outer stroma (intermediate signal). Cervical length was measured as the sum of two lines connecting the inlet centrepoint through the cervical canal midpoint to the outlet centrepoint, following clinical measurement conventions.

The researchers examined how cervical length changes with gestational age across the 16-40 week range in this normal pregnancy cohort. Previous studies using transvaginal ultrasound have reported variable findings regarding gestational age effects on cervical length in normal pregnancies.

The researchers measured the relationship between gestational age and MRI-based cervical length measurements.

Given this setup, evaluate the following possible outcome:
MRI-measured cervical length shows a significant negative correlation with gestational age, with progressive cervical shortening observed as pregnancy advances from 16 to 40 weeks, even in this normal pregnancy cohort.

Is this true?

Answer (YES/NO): YES